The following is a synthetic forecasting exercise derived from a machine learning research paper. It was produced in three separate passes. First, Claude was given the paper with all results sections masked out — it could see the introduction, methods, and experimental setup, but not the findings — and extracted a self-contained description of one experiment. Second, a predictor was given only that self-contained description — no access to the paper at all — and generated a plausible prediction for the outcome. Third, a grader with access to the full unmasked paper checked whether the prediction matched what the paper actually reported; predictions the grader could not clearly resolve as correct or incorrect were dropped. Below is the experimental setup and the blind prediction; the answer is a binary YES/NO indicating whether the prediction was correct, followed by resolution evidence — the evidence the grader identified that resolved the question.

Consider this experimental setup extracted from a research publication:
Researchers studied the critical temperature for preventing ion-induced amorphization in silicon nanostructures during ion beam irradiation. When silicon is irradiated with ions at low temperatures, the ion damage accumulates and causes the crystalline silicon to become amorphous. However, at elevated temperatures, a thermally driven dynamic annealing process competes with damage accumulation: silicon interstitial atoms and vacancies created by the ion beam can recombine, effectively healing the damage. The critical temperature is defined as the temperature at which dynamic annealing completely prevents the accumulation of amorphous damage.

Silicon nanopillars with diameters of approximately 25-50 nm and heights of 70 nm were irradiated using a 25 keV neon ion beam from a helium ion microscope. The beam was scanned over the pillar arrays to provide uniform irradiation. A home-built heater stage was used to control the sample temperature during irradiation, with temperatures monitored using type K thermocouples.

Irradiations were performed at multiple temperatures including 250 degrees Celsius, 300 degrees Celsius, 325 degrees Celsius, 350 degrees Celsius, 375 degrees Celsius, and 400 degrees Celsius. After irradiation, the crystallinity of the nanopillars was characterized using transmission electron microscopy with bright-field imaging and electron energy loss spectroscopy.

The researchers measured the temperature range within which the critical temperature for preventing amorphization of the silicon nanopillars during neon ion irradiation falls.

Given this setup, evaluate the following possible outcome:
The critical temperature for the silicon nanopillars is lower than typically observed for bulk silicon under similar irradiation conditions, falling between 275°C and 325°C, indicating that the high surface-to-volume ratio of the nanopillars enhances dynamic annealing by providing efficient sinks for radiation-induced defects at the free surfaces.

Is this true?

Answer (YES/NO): NO